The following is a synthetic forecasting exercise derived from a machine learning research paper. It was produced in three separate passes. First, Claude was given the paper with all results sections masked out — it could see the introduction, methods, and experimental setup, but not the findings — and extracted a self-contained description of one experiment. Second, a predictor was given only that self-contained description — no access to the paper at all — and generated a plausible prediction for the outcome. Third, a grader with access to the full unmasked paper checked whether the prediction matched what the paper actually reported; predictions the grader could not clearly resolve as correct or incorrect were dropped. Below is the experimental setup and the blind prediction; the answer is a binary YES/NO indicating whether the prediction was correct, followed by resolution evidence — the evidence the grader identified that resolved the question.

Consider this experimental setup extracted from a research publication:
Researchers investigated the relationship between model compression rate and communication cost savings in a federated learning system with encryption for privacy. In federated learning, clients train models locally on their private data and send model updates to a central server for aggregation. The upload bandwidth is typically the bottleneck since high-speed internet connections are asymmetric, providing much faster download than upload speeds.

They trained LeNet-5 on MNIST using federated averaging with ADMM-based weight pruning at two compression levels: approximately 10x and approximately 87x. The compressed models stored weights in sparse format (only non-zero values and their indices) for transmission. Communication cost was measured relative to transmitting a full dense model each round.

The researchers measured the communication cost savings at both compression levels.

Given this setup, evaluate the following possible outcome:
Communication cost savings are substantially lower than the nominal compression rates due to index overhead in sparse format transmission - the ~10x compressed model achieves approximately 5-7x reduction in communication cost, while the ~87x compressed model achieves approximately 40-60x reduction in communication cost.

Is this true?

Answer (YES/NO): NO